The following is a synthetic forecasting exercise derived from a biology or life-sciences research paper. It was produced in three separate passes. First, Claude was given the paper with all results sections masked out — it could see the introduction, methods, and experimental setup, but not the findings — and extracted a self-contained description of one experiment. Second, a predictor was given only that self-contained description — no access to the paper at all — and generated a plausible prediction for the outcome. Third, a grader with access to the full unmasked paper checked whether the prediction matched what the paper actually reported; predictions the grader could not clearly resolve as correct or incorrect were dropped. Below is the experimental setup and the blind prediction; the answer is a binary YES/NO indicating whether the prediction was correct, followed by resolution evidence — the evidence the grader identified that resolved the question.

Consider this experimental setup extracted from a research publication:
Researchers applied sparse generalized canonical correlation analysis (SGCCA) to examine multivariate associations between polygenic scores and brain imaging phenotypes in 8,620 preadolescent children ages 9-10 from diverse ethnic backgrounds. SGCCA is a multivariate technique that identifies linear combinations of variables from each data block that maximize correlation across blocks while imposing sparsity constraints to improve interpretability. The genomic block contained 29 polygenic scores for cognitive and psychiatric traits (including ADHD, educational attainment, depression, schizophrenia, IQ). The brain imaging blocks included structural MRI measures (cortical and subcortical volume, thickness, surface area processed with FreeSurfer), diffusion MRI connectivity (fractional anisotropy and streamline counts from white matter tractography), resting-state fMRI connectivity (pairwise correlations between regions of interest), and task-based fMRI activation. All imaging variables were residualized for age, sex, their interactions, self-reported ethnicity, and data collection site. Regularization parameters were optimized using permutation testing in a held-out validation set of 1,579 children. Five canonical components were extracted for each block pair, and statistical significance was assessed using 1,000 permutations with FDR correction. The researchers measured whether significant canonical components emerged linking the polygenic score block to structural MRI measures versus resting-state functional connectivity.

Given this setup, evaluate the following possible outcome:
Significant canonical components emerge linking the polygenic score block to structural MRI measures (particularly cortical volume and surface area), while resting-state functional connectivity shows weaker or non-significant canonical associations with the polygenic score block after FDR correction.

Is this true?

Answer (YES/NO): YES